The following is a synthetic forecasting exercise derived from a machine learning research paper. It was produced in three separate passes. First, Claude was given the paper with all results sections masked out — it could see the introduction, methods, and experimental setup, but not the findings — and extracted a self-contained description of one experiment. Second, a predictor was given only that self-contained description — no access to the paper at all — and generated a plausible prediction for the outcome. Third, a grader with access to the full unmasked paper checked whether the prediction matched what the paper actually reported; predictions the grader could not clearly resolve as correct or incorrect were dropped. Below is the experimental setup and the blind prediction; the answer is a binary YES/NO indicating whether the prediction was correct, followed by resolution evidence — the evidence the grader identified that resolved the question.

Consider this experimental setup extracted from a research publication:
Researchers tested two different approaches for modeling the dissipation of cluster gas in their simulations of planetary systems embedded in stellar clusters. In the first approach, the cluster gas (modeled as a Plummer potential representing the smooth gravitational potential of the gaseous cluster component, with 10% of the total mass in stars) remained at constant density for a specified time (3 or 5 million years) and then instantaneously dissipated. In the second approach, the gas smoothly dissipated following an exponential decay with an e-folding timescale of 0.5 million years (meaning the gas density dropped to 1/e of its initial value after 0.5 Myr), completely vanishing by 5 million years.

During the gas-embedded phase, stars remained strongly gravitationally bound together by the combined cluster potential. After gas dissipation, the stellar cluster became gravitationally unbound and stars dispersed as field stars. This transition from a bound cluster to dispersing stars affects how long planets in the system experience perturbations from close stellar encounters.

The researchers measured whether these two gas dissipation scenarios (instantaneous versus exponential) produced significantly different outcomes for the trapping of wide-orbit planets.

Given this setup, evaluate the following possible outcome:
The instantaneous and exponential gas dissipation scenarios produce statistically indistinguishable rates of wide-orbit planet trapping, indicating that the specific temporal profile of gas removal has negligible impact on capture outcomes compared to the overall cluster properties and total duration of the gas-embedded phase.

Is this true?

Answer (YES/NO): YES